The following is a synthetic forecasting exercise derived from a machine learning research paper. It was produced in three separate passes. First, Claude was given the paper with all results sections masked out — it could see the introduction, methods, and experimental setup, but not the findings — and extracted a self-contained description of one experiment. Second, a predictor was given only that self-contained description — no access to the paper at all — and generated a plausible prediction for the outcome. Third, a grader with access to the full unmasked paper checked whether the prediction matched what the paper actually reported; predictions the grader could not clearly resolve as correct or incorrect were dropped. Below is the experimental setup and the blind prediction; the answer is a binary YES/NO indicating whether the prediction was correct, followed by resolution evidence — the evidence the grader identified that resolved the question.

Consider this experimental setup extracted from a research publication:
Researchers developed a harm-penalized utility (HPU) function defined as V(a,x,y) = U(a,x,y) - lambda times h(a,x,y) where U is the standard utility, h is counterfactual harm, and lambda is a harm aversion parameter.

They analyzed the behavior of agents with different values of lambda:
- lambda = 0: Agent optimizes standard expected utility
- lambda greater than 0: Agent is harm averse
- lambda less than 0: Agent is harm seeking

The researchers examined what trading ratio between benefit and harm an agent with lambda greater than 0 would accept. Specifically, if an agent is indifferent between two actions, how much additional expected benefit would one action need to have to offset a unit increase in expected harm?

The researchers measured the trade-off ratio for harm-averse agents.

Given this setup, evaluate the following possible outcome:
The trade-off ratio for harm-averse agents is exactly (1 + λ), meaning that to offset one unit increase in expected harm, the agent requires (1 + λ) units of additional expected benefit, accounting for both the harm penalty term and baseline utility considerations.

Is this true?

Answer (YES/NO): YES